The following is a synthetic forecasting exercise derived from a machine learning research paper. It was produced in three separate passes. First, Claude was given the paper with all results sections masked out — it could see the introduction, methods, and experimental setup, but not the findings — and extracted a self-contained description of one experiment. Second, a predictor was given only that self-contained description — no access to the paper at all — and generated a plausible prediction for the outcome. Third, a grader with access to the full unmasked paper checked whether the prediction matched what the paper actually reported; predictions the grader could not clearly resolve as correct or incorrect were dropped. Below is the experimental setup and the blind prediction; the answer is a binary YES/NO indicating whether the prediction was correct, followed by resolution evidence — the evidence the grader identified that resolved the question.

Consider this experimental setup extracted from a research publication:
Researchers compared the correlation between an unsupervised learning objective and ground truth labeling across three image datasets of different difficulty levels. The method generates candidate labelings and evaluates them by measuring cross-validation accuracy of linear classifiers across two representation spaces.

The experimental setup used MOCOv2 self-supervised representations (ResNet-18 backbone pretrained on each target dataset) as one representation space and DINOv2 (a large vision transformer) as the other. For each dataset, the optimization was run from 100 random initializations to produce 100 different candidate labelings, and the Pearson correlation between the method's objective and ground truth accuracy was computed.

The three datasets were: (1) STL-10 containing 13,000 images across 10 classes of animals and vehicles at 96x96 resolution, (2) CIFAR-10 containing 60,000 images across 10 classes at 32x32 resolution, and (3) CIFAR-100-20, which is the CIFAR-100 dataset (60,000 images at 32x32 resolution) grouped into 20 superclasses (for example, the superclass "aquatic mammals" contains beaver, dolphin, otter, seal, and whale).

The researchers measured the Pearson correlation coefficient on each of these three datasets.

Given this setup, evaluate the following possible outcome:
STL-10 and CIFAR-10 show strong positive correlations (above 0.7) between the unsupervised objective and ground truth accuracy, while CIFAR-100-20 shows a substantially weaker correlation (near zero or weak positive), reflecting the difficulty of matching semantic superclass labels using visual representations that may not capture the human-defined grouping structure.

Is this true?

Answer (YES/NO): NO